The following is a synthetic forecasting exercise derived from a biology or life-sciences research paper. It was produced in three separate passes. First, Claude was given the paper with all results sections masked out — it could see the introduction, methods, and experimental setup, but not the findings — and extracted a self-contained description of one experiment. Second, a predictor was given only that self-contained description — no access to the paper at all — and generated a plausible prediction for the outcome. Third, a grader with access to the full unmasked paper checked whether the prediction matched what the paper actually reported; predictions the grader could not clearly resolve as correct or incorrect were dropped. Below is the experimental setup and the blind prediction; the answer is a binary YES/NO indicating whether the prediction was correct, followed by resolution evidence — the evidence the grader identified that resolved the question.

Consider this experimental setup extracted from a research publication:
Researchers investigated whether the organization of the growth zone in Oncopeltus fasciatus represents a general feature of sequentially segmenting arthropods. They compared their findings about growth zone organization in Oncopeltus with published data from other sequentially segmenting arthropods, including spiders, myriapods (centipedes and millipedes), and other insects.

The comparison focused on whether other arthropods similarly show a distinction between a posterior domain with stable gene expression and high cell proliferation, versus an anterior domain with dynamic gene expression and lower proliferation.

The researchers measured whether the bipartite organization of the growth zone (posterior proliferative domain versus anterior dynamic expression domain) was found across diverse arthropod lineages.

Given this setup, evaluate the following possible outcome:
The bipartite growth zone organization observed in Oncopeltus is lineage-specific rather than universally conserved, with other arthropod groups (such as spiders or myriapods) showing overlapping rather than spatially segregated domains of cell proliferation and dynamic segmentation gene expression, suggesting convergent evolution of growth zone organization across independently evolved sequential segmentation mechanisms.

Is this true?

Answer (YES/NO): NO